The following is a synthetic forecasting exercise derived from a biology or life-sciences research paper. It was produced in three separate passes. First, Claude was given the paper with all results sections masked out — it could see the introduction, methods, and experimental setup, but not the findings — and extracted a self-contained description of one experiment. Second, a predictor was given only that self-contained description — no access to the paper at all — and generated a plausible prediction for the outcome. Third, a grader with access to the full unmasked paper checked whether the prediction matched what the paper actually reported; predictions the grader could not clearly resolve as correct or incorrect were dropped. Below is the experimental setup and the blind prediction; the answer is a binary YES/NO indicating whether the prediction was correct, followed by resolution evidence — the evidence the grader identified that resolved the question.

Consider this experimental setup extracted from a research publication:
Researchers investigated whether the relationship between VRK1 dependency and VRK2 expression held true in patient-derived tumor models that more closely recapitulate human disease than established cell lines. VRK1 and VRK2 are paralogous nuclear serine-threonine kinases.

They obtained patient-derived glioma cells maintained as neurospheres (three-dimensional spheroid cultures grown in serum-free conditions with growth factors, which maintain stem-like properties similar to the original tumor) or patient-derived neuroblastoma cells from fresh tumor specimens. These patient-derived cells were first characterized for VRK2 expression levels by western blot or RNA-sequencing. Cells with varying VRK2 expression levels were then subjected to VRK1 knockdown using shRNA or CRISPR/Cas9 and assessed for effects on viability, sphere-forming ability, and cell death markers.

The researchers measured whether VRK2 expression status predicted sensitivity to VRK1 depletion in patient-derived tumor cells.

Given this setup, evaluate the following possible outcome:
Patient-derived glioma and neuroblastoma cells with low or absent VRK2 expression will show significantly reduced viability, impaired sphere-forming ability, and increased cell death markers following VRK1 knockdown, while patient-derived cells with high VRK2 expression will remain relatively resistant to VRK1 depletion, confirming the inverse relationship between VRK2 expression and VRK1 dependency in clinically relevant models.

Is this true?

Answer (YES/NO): NO